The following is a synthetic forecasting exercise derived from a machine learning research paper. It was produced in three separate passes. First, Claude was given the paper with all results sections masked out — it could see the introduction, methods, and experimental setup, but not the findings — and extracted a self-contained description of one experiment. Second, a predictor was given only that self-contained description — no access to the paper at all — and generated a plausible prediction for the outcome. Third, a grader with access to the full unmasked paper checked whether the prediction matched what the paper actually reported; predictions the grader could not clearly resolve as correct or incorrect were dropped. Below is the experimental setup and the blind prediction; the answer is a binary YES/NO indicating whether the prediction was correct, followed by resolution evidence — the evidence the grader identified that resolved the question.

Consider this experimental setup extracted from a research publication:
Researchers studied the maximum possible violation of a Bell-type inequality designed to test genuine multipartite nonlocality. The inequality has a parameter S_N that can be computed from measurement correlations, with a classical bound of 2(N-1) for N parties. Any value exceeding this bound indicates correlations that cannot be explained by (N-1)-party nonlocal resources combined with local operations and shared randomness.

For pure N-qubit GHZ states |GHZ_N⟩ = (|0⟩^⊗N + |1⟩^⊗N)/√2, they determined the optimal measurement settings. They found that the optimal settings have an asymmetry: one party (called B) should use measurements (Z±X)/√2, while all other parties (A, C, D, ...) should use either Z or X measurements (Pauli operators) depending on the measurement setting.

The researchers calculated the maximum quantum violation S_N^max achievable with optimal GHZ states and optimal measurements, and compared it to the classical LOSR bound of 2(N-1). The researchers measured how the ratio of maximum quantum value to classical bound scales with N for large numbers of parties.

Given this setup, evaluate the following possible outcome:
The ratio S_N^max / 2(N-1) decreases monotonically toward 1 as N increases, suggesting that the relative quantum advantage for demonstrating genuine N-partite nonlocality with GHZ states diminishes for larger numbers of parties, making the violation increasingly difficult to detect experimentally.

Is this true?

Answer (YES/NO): YES